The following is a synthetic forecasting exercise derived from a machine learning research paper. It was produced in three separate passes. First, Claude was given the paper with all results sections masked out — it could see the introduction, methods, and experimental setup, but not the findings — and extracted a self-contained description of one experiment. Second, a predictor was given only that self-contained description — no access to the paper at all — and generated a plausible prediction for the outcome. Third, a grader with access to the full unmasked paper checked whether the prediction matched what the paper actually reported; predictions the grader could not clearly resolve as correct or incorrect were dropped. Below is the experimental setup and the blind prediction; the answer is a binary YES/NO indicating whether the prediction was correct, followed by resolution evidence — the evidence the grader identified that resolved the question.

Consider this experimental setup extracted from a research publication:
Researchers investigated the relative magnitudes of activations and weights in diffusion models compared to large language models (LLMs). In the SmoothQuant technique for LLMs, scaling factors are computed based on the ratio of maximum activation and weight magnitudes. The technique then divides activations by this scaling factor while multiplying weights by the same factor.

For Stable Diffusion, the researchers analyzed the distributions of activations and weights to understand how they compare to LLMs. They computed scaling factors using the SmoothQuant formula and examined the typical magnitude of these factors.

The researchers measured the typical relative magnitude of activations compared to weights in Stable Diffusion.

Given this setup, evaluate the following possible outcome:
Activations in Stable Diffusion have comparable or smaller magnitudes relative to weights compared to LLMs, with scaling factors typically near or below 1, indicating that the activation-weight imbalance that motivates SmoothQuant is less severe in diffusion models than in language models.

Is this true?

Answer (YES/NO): NO